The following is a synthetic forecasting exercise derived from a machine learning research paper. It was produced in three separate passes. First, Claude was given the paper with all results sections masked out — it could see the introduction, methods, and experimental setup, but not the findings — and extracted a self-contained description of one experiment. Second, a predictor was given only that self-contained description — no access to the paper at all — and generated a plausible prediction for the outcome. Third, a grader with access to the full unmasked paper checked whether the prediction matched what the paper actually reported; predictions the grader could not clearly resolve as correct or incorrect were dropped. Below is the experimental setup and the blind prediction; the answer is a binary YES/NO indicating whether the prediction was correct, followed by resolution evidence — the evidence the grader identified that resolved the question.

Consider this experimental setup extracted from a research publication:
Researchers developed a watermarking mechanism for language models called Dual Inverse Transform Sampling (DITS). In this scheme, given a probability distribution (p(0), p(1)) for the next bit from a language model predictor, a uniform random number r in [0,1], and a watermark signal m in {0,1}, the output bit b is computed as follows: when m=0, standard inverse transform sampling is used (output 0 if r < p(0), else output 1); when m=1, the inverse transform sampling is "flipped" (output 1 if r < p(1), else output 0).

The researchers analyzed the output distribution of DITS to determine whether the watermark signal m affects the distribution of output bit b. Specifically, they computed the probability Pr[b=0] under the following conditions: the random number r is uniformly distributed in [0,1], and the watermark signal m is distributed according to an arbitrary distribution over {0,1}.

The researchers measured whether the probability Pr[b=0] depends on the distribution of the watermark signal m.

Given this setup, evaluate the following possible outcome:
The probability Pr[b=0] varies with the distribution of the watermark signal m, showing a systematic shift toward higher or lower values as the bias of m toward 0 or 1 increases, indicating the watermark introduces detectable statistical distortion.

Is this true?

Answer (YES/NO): NO